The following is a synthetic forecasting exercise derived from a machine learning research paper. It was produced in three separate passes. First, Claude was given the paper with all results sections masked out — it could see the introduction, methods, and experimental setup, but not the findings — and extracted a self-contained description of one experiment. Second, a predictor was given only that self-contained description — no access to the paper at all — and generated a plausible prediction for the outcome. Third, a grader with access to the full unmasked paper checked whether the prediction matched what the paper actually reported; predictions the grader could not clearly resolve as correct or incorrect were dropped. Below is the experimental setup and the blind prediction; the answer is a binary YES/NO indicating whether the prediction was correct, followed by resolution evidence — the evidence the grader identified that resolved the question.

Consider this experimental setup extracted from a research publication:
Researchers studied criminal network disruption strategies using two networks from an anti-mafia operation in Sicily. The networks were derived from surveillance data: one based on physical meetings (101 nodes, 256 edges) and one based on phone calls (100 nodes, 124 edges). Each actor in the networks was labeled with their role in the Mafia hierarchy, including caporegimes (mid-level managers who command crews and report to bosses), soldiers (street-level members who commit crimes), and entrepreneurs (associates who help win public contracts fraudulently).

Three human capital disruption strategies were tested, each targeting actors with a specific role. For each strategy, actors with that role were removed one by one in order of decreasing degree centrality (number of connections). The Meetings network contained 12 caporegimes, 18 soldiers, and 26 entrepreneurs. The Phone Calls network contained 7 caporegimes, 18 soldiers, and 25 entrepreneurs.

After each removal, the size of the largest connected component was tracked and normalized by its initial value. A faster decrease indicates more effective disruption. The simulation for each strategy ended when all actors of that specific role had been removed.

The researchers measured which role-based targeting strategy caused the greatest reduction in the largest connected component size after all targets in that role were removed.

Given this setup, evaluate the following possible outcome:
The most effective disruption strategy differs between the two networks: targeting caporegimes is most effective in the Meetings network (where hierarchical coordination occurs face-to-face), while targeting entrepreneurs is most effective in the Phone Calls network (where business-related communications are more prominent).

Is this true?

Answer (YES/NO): NO